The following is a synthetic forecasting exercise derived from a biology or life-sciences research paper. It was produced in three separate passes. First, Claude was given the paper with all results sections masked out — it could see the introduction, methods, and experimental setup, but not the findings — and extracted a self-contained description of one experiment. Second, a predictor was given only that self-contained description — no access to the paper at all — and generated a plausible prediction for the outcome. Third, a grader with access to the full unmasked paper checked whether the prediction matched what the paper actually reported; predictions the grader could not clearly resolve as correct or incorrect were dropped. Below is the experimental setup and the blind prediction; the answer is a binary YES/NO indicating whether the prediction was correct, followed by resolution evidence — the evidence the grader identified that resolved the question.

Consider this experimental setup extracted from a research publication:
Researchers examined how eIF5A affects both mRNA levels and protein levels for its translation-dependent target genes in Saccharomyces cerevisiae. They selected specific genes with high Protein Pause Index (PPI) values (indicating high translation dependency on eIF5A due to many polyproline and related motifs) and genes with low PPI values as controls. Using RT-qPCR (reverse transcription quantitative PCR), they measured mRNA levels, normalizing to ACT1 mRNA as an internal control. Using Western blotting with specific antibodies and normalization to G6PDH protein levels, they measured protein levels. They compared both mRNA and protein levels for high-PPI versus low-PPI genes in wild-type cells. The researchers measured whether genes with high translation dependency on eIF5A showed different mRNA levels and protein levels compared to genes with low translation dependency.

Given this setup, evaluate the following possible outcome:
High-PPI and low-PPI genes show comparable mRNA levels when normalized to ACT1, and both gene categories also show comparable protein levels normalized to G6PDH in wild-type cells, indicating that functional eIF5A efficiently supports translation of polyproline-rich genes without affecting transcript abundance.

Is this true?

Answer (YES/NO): NO